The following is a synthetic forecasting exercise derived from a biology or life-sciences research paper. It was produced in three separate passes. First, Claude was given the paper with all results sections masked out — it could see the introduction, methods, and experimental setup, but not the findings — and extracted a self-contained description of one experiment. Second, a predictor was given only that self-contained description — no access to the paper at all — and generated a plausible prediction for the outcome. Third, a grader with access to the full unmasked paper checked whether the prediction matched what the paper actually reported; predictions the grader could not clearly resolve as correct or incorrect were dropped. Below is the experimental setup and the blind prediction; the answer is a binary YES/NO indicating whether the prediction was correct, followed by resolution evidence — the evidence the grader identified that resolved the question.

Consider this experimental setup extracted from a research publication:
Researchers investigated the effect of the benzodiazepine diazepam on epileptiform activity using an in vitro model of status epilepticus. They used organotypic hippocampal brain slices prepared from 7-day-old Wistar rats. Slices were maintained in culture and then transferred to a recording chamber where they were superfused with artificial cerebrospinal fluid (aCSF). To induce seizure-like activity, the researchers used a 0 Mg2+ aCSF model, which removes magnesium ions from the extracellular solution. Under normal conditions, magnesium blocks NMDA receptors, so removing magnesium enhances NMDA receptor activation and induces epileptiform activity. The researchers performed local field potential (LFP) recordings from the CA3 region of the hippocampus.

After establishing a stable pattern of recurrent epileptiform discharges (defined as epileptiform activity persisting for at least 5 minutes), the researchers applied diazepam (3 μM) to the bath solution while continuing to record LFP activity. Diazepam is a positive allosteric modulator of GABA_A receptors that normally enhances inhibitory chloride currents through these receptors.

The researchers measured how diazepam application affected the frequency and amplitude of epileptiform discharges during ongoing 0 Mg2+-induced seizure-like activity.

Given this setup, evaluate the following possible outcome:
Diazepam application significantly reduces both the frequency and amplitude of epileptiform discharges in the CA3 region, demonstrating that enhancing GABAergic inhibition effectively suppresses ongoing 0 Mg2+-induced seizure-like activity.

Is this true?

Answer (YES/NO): NO